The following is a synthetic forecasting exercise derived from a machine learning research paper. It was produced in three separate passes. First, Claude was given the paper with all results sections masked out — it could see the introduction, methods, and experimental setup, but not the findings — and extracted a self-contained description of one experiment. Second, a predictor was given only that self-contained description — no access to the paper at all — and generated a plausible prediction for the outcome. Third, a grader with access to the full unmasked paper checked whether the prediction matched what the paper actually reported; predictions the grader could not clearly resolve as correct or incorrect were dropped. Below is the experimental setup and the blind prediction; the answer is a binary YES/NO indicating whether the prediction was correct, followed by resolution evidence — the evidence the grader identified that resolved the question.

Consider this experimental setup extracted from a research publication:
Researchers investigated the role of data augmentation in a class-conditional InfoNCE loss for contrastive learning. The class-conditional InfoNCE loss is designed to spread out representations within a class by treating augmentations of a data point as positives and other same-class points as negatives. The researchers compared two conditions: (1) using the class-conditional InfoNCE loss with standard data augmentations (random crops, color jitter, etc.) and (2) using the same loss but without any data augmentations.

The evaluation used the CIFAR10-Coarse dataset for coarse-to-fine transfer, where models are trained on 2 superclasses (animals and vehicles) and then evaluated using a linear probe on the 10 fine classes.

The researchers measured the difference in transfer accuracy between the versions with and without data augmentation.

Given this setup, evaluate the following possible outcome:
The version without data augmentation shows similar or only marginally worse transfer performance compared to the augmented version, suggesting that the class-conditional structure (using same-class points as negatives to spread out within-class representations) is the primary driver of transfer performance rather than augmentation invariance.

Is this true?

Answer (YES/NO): NO